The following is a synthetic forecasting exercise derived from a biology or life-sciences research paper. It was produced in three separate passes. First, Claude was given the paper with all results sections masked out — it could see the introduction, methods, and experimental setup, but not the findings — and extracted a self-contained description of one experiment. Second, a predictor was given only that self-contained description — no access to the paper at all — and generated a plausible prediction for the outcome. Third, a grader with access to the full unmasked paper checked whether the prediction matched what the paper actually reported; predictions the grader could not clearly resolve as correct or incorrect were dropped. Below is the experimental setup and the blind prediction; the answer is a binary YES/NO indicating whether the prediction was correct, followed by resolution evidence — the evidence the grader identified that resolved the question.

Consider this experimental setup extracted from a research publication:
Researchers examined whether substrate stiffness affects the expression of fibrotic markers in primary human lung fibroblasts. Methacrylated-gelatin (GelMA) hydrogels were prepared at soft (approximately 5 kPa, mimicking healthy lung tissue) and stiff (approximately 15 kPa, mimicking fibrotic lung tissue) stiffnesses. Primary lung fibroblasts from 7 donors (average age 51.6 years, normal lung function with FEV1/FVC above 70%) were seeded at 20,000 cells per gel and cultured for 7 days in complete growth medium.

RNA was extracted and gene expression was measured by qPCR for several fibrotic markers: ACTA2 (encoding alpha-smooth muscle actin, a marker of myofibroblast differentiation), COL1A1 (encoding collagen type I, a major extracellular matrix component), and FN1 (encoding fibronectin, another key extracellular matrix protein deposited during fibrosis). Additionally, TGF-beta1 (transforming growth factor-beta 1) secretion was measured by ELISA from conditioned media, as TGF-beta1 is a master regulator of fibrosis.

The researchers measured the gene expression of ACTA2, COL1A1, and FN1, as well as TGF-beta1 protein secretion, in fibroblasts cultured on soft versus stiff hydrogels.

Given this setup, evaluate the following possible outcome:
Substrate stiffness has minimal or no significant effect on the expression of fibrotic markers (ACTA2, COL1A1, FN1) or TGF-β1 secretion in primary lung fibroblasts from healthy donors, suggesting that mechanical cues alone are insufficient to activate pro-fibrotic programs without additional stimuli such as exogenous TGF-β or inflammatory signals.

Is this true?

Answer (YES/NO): NO